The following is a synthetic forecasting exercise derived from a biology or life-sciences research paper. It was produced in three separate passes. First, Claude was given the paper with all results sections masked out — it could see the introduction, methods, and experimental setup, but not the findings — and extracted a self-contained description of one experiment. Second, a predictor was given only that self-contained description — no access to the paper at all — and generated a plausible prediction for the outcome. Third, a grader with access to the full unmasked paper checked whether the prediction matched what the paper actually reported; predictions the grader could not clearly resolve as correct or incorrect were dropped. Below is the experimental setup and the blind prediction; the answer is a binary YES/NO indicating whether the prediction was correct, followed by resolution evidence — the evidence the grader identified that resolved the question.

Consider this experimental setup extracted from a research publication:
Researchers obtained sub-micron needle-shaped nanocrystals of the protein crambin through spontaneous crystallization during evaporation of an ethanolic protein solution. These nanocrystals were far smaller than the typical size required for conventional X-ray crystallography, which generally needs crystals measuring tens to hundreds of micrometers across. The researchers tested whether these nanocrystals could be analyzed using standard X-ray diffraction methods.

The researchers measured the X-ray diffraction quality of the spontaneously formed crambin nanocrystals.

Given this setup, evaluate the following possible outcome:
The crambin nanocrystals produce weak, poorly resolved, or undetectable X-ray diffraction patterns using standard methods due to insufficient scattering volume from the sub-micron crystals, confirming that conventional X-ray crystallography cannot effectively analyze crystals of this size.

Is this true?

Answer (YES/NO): YES